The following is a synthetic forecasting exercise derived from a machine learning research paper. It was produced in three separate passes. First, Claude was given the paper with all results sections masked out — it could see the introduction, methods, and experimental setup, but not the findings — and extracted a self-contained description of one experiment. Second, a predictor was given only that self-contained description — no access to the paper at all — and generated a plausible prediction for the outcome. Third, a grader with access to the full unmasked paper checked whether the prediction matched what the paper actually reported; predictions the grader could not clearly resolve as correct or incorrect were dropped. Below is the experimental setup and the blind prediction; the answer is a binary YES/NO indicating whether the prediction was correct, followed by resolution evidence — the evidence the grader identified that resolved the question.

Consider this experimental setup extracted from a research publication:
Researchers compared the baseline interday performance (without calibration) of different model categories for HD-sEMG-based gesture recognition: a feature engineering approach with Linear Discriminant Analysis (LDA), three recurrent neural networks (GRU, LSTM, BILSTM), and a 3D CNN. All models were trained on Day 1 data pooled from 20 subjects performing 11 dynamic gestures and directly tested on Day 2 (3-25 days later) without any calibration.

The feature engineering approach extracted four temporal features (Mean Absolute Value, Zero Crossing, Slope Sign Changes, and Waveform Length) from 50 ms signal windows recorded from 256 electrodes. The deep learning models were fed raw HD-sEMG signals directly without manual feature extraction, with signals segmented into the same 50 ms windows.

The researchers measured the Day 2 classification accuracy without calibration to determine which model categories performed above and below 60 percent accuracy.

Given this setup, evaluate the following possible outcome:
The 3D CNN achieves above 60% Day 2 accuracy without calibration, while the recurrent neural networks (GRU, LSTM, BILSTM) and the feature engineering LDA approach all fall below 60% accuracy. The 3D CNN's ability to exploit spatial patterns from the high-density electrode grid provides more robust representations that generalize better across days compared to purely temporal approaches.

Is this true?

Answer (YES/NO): NO